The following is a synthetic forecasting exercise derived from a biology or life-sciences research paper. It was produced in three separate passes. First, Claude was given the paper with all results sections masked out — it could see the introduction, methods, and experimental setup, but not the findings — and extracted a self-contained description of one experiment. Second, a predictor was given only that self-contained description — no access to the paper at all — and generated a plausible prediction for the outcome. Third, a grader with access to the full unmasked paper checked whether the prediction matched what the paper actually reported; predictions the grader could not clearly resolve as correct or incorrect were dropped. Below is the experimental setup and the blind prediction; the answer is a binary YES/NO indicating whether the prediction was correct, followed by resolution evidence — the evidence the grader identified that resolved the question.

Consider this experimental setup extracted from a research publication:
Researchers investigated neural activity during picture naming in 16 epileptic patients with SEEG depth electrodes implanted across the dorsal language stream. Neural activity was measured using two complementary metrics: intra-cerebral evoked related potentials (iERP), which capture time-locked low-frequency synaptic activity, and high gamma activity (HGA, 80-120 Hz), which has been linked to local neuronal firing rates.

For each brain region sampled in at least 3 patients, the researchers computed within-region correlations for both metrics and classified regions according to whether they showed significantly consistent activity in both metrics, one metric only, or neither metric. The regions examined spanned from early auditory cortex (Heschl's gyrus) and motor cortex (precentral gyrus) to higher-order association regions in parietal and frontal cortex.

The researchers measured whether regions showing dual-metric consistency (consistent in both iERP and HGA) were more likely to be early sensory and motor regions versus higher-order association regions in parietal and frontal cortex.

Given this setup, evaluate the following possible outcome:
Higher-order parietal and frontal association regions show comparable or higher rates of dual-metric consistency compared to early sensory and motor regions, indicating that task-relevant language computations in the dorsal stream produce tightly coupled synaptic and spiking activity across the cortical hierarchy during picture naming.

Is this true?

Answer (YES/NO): NO